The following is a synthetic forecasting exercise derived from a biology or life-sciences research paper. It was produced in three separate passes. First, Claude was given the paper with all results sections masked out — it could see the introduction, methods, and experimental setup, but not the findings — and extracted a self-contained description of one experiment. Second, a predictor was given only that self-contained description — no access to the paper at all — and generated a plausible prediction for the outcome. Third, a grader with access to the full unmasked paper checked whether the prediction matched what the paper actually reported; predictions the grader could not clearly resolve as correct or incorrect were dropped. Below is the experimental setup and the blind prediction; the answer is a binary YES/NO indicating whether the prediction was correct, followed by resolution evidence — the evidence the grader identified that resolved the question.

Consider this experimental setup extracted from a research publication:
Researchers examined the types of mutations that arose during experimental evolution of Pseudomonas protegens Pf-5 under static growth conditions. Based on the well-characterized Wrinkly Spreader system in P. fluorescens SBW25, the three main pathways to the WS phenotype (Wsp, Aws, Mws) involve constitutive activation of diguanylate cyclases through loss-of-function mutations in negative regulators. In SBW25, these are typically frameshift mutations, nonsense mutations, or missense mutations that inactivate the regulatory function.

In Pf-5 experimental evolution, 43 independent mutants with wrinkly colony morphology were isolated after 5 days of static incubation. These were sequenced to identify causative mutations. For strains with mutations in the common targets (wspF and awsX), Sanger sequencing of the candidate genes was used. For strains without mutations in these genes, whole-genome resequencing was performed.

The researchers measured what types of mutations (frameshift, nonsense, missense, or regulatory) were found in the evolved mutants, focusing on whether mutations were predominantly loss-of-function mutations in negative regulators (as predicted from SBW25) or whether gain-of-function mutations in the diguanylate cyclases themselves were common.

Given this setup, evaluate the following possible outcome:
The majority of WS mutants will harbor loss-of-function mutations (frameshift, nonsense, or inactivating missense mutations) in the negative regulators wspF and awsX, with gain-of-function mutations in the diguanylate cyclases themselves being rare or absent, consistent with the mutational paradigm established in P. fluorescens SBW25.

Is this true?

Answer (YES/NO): YES